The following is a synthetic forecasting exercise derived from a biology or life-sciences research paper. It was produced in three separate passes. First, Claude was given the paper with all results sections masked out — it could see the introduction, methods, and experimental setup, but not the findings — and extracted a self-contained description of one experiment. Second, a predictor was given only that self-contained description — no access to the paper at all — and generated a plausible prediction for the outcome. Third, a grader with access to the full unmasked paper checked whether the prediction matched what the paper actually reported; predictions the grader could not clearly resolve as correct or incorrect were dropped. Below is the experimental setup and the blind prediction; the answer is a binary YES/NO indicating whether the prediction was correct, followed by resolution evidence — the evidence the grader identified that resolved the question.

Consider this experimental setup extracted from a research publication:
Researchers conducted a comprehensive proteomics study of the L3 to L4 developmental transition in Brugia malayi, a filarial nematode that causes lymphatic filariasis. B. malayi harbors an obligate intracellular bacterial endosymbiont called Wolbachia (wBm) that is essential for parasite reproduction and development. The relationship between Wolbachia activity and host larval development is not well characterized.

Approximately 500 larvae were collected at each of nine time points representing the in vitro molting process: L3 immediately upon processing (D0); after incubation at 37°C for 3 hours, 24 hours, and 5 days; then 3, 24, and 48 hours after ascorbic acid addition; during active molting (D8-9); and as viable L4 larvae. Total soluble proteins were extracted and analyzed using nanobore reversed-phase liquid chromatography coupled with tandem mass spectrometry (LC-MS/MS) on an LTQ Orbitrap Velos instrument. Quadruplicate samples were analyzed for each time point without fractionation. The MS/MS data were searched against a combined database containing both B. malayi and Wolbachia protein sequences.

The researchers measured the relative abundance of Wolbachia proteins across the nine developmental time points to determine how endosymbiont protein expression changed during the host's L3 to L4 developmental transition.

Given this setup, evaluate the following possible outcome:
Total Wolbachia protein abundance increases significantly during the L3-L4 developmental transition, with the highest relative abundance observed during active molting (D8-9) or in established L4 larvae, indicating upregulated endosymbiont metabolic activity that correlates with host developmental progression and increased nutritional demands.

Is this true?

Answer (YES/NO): NO